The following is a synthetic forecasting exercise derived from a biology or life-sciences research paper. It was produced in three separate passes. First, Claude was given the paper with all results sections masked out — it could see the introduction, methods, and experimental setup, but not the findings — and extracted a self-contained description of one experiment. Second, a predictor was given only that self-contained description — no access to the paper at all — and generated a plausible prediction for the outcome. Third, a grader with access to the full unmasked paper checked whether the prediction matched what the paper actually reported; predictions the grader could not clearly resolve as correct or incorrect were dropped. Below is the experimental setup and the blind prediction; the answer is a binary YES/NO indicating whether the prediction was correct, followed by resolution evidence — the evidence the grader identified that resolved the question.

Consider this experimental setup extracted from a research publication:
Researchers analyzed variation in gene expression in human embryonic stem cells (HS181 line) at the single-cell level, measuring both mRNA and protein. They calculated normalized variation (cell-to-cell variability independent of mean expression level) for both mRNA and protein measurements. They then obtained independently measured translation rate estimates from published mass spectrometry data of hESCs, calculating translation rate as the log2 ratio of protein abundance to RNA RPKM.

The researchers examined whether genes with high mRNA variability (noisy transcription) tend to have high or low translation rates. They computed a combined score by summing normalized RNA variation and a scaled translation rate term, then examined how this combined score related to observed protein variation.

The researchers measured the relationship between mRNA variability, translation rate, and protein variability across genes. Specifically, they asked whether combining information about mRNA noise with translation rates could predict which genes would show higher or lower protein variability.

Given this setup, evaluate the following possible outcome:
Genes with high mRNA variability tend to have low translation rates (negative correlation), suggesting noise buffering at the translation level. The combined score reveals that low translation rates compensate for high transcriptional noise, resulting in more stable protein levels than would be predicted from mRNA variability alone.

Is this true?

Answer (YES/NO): NO